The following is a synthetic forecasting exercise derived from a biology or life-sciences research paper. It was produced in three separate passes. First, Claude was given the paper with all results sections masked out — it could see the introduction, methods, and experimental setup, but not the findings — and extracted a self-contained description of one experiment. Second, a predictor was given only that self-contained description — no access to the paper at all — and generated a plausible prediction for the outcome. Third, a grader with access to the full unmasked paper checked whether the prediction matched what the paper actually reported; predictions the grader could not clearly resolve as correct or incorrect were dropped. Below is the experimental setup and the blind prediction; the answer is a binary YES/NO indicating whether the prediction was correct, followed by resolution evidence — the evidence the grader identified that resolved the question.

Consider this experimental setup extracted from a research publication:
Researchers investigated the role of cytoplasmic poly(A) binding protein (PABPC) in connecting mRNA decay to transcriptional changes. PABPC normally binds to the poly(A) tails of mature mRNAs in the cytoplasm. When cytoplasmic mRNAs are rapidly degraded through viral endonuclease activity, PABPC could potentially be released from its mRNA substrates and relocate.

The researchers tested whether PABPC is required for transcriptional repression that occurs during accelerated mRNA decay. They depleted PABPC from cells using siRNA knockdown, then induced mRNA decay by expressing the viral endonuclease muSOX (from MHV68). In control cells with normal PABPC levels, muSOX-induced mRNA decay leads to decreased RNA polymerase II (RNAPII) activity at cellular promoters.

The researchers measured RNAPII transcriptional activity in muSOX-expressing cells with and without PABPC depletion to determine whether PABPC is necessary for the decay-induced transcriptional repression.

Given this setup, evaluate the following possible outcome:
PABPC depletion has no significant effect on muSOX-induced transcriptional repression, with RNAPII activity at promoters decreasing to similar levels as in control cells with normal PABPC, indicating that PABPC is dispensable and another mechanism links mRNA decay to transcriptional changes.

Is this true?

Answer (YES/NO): NO